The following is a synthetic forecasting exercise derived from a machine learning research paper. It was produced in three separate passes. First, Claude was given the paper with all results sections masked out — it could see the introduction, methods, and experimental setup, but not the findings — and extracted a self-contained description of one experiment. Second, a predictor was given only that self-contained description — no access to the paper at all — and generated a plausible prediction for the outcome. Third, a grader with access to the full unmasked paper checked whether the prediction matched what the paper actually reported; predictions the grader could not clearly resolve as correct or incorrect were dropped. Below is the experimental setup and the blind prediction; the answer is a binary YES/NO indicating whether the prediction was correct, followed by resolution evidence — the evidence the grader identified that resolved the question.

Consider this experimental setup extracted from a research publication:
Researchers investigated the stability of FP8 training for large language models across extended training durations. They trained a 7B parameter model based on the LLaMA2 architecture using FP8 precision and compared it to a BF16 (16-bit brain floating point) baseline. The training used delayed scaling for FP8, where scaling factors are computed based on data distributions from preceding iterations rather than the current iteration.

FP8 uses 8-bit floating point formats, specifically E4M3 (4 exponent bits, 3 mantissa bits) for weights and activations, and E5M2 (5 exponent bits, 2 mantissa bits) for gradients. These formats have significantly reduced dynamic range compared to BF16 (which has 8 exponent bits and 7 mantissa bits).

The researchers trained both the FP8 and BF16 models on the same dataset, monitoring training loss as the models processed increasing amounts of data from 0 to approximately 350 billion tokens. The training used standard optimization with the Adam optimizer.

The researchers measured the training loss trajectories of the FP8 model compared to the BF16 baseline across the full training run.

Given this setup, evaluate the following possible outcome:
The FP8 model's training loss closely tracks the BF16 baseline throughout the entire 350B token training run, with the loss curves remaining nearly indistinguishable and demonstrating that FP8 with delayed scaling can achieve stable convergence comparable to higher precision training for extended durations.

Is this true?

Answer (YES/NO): NO